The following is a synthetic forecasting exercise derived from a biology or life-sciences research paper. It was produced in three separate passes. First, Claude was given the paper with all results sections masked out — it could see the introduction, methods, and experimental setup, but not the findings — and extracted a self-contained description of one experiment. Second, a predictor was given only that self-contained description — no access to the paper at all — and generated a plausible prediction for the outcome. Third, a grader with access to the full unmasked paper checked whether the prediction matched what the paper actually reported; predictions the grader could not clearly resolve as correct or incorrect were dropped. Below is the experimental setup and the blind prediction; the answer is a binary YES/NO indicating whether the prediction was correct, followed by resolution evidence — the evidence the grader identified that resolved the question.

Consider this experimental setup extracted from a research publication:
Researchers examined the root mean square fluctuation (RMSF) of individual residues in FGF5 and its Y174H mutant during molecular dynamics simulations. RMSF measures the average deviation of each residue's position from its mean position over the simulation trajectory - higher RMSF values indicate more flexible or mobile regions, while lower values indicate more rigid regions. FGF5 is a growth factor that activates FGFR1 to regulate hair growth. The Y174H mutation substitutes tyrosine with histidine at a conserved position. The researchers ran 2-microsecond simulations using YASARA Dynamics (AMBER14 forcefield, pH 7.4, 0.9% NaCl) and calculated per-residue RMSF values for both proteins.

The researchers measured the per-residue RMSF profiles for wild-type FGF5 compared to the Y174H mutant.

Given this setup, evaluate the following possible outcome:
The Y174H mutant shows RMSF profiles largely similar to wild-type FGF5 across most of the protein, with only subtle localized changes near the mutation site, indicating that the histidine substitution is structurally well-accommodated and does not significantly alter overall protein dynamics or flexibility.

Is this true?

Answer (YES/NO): NO